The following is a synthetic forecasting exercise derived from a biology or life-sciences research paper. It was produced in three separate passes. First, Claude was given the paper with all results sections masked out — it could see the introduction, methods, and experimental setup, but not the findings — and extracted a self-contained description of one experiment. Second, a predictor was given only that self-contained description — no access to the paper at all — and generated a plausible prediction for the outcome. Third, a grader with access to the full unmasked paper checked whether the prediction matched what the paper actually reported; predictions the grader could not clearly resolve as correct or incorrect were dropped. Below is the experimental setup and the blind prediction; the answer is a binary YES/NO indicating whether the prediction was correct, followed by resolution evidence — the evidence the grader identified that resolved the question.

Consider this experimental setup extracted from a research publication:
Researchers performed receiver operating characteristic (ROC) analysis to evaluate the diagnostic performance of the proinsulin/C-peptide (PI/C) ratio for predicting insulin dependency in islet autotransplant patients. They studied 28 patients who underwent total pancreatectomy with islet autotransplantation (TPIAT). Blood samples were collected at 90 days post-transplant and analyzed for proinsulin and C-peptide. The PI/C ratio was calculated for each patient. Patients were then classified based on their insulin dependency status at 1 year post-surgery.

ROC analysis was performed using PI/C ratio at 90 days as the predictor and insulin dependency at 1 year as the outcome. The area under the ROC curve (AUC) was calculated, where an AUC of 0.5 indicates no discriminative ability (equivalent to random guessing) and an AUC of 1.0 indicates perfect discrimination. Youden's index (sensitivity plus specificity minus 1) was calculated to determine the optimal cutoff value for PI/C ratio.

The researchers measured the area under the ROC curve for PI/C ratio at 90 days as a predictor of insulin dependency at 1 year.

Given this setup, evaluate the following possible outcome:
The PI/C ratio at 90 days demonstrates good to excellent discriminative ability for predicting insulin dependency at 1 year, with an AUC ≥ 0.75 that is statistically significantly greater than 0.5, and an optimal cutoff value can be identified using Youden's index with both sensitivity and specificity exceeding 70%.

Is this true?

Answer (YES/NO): NO